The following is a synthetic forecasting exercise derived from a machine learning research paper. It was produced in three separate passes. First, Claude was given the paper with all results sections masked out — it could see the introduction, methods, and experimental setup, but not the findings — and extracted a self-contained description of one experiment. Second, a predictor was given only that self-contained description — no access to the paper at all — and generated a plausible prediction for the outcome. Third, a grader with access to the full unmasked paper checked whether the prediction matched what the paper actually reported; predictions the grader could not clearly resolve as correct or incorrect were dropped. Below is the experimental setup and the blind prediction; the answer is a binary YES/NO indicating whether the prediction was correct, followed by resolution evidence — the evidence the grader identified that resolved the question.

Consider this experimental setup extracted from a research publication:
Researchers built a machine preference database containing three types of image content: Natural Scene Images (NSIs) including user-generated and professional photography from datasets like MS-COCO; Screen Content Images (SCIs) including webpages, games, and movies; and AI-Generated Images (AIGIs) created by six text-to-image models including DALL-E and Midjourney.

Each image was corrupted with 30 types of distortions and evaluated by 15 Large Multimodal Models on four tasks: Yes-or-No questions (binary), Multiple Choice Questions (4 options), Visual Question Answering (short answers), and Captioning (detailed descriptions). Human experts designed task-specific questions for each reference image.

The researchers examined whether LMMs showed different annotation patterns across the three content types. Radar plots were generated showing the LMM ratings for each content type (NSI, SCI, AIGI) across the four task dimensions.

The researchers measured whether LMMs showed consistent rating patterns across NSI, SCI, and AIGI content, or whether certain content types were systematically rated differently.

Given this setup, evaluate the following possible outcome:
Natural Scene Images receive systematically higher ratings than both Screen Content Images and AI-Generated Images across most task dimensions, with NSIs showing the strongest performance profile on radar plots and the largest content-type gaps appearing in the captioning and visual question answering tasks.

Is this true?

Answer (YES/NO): NO